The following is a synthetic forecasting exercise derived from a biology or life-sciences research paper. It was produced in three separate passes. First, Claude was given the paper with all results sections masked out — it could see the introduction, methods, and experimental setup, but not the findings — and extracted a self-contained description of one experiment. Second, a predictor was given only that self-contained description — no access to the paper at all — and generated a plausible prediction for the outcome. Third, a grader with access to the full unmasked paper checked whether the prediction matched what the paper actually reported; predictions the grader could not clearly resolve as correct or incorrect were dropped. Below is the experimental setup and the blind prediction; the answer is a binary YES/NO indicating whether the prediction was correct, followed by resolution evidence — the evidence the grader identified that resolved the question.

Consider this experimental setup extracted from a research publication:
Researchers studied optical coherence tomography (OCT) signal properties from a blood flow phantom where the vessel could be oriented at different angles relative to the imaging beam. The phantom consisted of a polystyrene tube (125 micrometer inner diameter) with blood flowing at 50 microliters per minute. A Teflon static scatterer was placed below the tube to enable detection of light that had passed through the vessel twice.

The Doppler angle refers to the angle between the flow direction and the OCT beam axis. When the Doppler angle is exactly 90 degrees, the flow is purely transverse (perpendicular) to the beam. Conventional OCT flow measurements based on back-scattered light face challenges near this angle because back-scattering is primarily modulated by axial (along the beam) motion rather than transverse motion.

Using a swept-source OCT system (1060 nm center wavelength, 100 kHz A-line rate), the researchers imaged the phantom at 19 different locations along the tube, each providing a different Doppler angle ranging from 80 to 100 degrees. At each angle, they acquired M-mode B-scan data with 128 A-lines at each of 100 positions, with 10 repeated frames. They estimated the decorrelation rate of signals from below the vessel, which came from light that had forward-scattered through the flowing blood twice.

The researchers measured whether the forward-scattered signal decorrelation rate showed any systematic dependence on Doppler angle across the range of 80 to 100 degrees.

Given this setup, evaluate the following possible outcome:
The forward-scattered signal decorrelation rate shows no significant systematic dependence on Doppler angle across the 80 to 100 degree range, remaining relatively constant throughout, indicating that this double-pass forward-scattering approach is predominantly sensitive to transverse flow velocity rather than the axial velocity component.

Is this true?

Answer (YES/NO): YES